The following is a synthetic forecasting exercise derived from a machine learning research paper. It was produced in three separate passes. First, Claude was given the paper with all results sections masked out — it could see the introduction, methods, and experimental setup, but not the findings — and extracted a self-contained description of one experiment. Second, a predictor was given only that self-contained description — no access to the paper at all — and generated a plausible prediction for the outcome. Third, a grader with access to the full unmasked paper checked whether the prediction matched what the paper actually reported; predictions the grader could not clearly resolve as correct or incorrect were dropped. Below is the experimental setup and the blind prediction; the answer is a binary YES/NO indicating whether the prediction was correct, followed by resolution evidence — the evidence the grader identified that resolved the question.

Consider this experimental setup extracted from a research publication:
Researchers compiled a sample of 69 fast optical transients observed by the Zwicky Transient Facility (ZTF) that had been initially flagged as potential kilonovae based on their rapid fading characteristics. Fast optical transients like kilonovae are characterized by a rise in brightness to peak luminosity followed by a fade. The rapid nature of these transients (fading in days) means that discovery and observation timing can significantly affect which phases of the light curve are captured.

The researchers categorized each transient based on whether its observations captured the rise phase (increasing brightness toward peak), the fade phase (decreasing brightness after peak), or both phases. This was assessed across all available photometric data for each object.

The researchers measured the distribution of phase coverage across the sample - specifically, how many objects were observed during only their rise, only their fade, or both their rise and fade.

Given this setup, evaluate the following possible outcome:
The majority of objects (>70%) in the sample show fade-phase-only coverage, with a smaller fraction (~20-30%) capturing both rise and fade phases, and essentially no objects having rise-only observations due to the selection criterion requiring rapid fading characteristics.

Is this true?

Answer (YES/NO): NO